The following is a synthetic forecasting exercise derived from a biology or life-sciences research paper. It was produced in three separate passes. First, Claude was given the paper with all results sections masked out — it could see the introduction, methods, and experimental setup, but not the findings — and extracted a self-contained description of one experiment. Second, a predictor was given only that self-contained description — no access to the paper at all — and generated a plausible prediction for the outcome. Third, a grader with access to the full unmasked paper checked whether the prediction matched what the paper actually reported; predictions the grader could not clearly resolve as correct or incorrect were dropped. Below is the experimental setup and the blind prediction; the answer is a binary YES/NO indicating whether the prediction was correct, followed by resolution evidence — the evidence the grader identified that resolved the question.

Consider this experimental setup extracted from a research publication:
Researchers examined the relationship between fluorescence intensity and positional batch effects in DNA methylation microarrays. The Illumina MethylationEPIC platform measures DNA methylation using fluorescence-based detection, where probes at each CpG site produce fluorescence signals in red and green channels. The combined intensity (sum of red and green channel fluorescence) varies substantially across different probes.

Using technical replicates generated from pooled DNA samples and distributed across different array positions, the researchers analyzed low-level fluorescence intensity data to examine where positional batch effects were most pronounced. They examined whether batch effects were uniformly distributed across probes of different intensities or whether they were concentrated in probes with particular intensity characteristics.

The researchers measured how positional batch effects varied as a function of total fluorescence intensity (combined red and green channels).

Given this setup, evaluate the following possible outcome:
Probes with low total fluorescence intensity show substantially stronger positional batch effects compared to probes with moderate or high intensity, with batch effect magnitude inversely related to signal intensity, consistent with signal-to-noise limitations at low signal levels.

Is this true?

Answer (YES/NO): NO